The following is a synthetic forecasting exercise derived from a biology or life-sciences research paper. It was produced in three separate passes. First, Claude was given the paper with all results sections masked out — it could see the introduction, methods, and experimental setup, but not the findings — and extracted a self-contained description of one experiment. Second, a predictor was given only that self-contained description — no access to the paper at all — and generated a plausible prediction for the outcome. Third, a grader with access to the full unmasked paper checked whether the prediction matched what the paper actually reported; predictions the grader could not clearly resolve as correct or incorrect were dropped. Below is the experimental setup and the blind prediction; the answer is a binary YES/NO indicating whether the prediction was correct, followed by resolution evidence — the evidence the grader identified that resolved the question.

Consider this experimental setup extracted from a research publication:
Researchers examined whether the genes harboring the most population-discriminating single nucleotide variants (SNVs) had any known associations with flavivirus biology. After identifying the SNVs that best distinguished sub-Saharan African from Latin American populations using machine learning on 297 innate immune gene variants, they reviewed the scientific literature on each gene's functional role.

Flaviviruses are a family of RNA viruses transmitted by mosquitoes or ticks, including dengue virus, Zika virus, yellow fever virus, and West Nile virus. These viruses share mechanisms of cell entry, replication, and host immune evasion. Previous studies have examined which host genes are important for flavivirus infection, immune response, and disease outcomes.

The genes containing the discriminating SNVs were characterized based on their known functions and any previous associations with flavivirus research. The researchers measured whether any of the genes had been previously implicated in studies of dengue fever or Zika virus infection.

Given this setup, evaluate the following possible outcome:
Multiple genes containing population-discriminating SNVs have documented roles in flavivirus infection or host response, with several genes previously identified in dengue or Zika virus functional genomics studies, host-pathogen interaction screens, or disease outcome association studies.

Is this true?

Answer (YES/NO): YES